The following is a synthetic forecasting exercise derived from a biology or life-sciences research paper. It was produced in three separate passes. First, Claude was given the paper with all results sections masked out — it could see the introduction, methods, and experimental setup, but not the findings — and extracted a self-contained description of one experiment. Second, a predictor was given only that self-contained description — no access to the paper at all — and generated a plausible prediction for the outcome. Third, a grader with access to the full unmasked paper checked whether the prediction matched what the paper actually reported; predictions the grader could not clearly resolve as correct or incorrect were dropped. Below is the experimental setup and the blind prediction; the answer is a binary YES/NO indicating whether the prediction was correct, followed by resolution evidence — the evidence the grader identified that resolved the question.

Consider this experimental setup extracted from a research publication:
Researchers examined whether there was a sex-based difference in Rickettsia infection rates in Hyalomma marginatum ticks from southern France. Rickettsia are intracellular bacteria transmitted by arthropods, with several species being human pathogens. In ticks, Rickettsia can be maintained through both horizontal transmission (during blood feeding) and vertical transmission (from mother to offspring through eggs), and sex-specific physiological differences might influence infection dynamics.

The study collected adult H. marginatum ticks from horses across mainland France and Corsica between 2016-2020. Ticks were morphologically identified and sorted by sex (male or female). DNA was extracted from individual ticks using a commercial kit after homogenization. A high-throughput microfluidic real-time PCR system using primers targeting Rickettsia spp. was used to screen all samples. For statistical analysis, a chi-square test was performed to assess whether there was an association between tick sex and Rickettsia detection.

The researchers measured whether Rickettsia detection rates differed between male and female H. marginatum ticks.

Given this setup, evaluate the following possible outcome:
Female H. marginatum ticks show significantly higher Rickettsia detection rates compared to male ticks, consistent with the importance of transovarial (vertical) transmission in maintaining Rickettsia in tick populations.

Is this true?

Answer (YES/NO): NO